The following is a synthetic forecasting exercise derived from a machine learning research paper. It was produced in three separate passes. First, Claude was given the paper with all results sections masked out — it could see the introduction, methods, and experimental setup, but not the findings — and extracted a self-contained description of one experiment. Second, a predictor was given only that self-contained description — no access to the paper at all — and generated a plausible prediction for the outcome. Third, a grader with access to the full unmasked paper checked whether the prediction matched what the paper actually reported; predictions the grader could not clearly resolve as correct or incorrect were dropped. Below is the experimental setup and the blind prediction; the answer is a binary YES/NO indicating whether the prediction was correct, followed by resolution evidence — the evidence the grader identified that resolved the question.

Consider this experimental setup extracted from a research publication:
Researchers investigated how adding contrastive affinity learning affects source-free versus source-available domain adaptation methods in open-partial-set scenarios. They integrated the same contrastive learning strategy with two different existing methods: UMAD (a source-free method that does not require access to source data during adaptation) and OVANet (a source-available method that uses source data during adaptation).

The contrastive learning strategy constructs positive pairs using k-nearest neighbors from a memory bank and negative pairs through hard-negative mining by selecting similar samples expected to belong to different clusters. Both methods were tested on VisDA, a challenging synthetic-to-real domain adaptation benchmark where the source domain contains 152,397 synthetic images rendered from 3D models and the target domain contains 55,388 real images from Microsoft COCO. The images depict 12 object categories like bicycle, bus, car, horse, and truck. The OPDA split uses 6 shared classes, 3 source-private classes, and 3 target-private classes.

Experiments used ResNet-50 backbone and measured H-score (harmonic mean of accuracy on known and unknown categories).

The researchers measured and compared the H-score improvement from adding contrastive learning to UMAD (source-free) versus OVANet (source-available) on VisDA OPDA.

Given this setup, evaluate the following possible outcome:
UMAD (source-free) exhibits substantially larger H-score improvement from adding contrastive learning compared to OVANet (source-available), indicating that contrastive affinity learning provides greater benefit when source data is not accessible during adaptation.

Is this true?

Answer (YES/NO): NO